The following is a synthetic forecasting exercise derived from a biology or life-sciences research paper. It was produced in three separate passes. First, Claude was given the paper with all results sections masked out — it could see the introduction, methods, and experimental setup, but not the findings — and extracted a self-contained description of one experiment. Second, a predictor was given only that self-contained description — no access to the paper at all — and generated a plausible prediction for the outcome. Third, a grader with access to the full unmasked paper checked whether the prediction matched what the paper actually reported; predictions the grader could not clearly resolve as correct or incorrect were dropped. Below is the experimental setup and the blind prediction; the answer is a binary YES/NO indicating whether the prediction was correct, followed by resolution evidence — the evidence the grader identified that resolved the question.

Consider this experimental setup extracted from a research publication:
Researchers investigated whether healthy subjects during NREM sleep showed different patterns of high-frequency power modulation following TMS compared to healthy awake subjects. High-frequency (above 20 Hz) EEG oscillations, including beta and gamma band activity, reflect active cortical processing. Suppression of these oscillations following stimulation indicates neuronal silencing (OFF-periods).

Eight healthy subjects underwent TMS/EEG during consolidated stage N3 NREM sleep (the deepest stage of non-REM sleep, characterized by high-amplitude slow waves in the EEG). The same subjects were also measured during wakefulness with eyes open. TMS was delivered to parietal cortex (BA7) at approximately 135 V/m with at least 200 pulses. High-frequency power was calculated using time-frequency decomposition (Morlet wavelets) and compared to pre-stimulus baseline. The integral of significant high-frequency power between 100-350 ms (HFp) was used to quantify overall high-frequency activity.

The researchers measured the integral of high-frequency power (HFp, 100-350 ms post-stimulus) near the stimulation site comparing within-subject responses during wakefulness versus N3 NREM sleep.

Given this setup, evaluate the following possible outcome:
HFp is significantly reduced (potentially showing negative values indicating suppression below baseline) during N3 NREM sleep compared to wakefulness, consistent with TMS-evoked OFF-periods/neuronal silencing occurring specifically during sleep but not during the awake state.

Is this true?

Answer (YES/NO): YES